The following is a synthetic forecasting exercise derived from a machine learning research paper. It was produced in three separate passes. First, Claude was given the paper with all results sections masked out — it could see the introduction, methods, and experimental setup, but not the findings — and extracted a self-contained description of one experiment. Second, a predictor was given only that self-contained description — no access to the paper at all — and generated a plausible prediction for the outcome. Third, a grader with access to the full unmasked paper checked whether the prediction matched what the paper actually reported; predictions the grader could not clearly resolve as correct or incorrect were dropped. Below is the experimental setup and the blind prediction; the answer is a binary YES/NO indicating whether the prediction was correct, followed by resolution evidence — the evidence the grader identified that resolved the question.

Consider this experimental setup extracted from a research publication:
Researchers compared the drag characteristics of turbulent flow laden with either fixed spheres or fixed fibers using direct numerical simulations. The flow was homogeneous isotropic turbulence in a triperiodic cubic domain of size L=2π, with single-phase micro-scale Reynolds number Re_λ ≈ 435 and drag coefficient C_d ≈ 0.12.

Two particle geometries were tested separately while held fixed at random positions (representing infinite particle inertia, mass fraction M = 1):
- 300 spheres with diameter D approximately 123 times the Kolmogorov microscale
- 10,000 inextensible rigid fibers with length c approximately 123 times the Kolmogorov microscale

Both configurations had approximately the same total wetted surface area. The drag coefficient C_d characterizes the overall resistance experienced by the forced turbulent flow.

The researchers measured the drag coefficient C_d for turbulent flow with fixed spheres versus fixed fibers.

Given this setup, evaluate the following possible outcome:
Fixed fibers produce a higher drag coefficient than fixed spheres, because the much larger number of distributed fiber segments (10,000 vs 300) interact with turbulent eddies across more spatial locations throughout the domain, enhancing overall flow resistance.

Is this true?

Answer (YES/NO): YES